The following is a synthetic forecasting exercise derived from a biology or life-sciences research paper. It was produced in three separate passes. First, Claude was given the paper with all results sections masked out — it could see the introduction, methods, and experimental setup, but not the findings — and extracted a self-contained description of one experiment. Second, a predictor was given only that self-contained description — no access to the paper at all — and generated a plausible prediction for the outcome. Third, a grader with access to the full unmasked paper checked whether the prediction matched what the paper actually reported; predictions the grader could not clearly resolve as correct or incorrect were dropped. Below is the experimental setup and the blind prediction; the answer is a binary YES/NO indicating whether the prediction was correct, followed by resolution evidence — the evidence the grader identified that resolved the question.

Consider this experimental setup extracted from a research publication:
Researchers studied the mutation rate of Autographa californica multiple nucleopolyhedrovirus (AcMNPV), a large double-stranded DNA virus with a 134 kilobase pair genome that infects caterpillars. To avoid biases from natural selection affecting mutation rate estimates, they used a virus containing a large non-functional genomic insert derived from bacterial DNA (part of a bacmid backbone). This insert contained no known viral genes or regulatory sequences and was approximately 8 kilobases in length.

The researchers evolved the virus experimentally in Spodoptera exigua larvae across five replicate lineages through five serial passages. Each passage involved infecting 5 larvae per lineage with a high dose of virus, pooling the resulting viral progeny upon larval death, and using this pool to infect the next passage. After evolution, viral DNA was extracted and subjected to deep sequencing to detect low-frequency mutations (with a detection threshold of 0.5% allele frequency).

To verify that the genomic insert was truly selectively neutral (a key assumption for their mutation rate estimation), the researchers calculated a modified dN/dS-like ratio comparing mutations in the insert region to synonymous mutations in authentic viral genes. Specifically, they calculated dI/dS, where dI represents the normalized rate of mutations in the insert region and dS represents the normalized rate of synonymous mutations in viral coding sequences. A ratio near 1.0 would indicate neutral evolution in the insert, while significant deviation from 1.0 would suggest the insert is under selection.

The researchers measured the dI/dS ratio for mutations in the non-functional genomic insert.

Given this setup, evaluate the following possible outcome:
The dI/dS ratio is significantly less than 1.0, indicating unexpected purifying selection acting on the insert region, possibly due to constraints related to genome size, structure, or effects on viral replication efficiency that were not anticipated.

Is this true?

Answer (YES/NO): NO